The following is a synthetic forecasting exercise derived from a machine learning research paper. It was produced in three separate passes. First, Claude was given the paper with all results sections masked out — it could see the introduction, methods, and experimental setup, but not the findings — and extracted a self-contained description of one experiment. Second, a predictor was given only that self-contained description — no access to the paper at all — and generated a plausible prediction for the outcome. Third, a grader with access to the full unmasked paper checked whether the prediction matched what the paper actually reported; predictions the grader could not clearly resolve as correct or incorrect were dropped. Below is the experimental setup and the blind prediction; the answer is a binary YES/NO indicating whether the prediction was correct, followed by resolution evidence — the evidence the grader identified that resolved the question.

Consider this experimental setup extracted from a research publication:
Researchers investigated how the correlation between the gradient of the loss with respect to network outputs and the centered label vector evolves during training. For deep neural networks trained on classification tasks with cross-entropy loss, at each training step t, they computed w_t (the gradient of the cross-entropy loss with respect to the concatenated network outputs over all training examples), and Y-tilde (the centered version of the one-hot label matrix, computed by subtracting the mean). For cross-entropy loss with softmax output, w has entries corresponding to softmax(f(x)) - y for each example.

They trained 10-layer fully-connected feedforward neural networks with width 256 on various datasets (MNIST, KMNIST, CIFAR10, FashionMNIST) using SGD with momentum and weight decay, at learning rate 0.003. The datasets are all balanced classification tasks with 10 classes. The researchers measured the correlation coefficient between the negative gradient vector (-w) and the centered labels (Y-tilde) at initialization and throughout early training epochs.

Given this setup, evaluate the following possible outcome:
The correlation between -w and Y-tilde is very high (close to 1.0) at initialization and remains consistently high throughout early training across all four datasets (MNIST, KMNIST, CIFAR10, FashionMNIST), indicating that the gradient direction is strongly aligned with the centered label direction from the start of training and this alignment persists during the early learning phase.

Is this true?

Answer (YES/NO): YES